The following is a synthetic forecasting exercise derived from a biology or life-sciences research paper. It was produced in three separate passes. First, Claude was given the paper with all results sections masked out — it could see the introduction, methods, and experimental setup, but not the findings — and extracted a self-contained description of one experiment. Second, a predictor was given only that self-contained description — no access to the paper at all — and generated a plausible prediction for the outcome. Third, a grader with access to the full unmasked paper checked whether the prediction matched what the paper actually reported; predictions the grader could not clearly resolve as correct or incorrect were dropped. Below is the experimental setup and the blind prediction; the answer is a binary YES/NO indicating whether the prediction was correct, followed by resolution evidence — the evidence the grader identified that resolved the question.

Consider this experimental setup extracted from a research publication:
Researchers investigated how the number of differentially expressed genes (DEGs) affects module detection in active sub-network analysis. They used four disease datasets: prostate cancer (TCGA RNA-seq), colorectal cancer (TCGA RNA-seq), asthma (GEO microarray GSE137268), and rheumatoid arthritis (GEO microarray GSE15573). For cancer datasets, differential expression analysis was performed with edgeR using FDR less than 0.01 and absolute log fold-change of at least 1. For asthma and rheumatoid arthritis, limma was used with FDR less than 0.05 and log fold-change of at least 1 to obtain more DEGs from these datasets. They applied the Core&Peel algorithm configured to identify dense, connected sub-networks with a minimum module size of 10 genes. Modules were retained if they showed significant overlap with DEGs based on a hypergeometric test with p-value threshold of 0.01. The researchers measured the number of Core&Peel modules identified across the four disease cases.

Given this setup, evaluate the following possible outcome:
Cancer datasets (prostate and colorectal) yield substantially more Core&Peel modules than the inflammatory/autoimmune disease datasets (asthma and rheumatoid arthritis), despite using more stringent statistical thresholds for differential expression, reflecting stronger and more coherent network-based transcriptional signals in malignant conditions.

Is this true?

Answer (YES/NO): NO